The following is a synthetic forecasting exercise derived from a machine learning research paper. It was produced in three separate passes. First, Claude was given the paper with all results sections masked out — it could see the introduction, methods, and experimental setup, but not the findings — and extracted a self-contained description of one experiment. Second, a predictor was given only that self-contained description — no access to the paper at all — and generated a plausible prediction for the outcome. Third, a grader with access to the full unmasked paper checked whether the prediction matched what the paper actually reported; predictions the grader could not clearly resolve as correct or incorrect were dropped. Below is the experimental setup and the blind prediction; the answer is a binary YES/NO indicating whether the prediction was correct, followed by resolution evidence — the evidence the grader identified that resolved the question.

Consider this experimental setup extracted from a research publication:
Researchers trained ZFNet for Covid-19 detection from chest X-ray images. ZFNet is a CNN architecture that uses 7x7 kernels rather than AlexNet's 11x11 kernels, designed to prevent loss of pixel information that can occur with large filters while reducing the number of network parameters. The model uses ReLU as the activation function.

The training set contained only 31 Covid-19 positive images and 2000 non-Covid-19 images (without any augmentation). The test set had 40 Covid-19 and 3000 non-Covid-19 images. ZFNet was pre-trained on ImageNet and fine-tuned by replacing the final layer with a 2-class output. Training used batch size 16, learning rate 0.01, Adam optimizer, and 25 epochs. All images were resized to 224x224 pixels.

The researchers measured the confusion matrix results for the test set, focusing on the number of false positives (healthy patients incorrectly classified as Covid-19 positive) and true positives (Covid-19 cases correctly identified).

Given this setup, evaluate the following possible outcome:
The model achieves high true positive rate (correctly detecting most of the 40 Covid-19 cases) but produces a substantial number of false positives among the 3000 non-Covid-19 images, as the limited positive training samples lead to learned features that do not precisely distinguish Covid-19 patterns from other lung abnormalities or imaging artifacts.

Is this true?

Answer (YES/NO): NO